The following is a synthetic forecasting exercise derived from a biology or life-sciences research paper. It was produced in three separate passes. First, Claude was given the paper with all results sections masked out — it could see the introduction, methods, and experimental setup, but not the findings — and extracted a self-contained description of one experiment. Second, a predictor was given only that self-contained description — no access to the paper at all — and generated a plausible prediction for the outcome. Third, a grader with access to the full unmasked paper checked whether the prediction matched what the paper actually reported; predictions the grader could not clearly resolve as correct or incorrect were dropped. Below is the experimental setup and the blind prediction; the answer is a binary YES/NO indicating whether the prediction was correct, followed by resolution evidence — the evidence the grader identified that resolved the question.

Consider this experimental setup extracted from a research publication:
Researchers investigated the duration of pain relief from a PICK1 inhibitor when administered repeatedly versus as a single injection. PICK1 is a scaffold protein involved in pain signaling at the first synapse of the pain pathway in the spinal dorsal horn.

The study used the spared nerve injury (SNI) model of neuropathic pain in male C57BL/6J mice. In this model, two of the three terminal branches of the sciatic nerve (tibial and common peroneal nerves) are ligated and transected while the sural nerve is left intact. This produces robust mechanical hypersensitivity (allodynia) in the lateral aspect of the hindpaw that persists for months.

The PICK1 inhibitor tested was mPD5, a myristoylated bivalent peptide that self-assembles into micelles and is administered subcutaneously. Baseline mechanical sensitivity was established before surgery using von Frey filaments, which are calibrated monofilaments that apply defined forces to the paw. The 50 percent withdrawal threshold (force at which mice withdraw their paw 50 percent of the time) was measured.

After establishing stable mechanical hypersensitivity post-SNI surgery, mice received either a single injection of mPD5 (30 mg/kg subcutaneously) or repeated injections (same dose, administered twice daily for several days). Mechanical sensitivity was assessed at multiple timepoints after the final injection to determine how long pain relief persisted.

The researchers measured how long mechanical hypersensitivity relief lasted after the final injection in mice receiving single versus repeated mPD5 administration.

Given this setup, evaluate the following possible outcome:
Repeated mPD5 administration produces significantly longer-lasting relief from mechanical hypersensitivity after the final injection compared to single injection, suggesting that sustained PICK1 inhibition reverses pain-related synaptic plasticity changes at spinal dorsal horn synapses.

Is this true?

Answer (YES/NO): NO